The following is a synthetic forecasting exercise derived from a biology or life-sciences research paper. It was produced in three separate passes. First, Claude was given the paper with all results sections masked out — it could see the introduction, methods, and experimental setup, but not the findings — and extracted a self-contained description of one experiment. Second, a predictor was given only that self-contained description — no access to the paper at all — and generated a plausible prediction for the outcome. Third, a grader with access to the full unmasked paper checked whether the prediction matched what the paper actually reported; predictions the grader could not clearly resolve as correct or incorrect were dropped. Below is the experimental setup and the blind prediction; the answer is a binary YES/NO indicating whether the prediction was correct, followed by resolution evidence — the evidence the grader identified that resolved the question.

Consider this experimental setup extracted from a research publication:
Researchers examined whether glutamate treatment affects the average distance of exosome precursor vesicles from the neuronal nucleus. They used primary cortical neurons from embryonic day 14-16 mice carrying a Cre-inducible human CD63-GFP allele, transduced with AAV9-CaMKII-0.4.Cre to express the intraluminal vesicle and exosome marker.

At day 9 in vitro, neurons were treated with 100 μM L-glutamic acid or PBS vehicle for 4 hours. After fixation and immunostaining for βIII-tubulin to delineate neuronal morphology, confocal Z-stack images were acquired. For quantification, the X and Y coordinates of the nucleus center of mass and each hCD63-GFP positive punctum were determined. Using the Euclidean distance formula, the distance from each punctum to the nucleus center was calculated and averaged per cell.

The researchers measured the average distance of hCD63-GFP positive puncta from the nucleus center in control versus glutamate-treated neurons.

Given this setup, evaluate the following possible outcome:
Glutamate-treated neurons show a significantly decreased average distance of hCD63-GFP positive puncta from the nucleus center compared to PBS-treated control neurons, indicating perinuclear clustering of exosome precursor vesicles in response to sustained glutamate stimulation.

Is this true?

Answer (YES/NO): NO